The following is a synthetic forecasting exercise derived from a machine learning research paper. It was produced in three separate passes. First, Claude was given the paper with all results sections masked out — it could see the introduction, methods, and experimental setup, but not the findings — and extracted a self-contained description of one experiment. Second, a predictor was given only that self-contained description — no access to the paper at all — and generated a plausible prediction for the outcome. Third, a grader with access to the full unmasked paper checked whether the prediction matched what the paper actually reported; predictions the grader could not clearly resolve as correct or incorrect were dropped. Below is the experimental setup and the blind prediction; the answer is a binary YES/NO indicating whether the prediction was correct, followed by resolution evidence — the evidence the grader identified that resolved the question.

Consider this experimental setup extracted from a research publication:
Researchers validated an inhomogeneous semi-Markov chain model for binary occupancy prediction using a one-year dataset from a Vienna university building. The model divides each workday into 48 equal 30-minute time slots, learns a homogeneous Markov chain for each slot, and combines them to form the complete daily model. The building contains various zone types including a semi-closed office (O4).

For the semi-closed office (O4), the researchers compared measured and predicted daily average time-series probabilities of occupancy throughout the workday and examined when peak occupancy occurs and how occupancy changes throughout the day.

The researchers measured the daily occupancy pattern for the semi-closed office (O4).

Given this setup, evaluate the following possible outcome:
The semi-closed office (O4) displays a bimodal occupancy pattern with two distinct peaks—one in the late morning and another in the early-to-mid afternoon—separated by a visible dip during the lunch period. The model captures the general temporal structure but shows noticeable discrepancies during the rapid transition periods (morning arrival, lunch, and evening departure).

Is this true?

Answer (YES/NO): NO